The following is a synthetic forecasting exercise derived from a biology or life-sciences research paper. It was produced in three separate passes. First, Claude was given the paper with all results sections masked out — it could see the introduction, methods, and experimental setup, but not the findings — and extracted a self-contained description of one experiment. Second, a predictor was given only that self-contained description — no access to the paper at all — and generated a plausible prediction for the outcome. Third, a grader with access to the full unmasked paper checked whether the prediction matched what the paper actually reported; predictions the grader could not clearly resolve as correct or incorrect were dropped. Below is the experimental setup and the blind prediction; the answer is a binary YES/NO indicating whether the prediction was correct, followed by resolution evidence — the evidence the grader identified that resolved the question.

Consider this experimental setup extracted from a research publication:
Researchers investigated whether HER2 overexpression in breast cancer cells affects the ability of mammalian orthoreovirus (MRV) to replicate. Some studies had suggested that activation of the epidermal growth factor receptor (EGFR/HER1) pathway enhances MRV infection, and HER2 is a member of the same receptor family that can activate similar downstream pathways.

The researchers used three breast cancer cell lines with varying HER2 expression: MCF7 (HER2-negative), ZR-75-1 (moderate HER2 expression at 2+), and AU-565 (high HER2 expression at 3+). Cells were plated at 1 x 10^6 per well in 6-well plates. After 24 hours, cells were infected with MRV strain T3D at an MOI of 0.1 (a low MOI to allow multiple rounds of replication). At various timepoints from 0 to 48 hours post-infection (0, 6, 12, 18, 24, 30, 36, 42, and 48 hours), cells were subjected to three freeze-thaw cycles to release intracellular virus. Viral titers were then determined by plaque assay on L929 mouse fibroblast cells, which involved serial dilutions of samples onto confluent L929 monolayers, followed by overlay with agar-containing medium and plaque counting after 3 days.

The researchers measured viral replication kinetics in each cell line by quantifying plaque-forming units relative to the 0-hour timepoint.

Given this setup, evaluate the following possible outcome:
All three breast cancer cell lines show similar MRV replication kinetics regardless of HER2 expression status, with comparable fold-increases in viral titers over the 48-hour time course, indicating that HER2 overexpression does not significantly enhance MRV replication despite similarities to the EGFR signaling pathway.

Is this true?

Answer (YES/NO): YES